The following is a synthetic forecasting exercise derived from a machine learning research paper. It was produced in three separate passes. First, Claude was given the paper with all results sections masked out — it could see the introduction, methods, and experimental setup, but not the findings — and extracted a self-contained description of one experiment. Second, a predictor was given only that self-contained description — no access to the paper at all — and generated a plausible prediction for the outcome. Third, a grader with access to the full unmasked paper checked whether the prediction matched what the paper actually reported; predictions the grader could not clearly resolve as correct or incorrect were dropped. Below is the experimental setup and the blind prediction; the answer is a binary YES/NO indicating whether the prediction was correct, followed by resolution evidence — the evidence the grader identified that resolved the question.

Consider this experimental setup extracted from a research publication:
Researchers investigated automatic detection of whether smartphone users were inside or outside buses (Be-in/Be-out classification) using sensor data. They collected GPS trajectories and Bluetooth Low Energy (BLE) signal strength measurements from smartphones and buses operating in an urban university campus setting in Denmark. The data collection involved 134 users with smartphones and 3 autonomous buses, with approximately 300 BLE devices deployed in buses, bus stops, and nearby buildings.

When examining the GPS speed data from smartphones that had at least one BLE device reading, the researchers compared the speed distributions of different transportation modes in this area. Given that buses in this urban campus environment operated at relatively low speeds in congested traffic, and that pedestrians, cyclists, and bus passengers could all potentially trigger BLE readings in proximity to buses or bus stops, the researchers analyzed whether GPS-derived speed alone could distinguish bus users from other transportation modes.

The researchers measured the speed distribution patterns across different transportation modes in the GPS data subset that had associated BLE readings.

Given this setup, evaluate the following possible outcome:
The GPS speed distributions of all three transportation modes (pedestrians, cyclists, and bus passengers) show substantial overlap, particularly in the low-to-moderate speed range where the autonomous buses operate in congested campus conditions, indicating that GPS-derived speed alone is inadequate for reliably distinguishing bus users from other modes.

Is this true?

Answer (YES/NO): YES